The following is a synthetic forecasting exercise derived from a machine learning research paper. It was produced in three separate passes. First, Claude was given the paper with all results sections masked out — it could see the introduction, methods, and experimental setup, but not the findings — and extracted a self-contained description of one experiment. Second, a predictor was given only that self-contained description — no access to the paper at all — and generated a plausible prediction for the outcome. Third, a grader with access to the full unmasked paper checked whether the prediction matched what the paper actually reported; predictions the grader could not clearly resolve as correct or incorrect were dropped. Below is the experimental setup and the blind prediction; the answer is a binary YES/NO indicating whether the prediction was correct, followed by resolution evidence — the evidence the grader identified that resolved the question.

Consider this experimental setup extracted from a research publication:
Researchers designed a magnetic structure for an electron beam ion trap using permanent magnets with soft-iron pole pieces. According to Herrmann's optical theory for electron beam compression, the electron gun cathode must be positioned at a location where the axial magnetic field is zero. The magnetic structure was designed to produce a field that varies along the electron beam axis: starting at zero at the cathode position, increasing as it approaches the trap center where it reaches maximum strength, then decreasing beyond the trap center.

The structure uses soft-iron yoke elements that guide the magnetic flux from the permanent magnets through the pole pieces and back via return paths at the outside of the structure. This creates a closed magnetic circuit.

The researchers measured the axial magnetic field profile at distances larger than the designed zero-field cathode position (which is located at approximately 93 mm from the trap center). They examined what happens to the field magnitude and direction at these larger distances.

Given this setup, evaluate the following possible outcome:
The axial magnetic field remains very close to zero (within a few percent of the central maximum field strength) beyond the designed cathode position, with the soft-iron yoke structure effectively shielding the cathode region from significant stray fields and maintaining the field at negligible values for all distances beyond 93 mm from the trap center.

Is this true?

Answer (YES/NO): NO